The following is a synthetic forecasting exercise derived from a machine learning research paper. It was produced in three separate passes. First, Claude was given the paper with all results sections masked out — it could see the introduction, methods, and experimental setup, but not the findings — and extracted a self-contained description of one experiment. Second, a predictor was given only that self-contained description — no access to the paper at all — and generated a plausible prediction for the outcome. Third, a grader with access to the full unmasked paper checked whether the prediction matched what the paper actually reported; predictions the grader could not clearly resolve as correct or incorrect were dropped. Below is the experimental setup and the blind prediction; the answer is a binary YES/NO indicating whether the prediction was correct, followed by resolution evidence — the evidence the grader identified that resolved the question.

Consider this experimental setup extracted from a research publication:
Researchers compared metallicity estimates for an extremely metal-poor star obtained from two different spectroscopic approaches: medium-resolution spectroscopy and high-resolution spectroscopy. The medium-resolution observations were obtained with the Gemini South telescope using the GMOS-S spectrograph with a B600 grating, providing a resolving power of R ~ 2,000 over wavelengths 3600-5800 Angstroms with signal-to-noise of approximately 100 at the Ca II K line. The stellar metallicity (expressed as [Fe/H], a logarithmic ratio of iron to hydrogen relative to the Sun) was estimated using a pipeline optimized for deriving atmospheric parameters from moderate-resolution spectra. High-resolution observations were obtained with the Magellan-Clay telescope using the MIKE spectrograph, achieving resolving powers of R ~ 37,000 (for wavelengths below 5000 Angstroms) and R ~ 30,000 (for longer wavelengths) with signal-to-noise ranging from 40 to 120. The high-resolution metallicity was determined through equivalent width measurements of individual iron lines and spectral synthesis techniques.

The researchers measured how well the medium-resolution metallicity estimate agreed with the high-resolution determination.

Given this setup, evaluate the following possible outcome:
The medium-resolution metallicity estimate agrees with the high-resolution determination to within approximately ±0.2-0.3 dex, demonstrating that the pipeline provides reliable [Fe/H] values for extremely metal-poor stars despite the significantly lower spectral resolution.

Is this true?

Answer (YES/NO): YES